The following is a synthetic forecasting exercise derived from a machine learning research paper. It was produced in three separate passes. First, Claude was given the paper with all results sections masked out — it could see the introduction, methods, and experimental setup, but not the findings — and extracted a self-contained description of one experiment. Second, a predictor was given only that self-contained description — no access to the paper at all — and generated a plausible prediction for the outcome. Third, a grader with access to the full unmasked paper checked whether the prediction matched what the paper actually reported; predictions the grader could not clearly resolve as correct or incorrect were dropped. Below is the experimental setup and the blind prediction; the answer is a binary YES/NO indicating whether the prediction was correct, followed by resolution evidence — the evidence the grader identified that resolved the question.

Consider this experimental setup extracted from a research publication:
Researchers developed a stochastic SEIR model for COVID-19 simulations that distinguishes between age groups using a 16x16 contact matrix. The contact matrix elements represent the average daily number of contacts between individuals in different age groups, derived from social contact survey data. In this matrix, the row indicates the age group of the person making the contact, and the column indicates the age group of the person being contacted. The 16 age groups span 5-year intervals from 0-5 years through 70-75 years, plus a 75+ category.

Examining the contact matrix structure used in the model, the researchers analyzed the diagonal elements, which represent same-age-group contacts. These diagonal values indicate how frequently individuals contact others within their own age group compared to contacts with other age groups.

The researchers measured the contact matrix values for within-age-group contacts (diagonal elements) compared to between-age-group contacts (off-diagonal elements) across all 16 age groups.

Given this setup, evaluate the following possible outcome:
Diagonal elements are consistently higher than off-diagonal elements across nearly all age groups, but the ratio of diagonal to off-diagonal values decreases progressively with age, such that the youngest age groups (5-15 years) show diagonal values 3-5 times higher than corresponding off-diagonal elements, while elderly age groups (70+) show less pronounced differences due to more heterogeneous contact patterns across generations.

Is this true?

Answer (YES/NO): NO